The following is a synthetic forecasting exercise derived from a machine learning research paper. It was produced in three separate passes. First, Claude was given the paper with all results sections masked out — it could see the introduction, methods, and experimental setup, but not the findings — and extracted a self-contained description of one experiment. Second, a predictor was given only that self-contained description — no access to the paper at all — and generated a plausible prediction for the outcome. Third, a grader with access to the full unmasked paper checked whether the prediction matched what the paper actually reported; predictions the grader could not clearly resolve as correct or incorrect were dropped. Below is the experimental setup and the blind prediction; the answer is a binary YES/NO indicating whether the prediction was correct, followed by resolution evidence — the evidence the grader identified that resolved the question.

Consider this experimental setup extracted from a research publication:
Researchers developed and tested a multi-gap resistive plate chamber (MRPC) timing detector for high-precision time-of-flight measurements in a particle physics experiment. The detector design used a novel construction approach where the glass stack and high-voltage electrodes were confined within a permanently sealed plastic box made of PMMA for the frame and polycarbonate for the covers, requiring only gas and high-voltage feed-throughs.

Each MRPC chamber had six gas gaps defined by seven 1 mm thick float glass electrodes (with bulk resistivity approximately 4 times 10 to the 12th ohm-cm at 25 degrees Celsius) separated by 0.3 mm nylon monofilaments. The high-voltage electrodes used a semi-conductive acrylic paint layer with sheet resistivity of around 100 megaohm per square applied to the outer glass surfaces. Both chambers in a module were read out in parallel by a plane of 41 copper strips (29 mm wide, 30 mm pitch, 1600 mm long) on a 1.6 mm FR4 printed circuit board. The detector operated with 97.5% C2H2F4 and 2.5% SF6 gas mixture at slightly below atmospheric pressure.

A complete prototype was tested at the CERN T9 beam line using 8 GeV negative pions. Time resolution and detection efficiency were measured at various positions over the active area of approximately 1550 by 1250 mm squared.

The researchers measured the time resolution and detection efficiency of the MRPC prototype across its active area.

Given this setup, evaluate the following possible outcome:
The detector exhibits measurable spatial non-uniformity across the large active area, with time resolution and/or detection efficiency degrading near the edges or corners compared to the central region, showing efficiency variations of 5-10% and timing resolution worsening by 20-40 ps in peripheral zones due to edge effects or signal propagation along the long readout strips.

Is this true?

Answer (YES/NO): NO